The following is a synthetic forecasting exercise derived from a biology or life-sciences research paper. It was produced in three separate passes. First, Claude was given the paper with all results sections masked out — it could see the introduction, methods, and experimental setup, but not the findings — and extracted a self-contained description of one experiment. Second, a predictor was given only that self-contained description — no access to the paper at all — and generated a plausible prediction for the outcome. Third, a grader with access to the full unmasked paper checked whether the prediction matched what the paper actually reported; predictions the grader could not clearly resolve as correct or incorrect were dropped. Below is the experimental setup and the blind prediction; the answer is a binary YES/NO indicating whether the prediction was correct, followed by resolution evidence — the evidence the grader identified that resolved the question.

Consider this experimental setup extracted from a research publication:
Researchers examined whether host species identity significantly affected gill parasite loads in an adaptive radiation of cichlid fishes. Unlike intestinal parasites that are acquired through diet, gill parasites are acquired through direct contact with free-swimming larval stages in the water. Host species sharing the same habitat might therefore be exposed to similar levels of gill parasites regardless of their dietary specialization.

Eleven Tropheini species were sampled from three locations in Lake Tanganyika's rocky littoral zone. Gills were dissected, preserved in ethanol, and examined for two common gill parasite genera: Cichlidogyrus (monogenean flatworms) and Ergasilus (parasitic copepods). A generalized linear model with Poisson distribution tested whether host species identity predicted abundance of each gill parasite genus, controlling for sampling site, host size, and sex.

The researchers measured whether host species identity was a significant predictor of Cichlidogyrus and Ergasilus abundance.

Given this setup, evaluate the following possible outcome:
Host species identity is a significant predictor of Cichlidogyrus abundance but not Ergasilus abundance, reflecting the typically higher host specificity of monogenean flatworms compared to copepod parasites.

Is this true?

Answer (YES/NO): NO